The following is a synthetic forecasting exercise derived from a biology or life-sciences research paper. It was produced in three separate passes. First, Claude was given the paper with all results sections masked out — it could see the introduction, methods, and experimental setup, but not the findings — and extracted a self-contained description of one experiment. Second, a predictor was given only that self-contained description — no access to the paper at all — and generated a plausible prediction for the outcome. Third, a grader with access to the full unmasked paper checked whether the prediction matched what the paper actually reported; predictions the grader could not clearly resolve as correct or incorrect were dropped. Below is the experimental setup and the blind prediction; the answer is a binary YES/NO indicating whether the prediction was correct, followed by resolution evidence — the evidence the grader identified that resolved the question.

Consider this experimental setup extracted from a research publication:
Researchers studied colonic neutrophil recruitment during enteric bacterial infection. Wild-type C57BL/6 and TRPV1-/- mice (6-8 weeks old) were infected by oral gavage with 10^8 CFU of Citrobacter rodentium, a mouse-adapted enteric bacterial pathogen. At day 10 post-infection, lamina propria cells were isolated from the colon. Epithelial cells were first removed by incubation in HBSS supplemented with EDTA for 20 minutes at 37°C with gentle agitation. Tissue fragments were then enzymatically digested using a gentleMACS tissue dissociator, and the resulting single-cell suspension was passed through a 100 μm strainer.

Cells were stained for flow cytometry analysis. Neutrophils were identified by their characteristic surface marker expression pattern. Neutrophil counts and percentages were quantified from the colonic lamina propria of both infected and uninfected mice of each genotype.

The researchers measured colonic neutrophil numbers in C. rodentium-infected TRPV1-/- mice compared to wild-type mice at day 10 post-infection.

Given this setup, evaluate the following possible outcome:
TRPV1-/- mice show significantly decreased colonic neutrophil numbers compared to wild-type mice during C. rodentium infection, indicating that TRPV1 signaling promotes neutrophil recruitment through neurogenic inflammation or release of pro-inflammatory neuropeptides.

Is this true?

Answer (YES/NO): YES